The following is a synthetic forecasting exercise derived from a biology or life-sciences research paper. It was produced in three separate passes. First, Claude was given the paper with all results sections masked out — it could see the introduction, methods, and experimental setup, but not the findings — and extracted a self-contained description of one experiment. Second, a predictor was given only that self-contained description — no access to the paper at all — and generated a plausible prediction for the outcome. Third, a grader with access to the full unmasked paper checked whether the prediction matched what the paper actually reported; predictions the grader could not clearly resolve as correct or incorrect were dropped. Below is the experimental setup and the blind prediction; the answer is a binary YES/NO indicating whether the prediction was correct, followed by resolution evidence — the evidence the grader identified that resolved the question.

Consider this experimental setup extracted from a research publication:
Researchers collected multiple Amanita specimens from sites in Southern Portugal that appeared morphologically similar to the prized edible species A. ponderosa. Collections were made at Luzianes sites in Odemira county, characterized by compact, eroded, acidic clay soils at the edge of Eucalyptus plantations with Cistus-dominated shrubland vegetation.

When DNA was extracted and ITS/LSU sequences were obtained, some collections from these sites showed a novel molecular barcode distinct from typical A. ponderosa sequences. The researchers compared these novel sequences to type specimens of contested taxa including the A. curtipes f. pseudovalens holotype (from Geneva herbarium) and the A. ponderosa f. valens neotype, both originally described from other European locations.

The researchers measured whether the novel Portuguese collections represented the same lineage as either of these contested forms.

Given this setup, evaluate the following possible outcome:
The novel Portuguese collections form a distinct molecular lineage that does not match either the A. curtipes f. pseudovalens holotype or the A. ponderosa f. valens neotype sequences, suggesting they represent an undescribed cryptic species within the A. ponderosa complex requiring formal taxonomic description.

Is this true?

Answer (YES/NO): NO